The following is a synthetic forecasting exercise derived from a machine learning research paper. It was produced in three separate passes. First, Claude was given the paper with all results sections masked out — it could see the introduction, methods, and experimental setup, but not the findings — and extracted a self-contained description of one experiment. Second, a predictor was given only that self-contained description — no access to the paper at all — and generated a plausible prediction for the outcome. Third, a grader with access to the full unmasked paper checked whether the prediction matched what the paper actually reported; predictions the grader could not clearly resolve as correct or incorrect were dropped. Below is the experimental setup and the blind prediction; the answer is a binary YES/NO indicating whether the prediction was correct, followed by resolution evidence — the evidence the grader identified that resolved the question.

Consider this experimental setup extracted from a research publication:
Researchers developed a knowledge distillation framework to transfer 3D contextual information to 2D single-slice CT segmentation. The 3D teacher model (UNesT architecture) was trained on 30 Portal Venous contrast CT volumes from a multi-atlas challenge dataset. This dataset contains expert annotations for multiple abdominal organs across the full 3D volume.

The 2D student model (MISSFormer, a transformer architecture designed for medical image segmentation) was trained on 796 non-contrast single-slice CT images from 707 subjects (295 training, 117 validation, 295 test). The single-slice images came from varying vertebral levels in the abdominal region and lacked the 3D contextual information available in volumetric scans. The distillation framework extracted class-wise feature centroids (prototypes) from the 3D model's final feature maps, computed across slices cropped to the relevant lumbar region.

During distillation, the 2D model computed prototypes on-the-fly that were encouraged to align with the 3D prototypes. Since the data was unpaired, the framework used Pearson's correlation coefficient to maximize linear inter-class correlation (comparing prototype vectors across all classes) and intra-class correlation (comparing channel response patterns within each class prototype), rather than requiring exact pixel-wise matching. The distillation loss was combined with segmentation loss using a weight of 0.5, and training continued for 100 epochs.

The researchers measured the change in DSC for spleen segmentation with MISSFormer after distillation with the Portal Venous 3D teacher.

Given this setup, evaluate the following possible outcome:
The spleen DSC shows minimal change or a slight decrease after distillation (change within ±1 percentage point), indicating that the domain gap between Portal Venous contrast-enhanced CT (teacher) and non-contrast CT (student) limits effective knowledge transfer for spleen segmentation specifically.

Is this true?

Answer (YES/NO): NO